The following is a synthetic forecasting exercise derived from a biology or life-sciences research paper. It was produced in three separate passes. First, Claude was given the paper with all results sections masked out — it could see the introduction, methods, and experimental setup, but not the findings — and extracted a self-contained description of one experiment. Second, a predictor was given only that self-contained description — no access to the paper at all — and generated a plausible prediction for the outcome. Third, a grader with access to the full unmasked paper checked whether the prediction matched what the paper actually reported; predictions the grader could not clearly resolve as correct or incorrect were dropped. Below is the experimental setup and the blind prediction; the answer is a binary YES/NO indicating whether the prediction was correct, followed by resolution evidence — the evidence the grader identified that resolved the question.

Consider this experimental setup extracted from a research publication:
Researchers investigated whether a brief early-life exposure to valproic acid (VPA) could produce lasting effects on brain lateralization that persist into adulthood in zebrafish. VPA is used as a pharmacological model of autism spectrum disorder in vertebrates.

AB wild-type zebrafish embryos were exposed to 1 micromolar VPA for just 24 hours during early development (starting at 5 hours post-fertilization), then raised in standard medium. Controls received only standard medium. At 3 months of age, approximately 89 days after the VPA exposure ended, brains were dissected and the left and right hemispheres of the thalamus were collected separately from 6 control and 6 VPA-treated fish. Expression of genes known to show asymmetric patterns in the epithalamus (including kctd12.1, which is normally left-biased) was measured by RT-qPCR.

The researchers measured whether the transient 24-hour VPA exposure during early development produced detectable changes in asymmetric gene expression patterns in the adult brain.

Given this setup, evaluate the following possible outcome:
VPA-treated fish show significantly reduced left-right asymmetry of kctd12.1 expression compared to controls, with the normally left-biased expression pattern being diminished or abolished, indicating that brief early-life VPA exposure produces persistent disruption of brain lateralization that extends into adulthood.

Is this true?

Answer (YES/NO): YES